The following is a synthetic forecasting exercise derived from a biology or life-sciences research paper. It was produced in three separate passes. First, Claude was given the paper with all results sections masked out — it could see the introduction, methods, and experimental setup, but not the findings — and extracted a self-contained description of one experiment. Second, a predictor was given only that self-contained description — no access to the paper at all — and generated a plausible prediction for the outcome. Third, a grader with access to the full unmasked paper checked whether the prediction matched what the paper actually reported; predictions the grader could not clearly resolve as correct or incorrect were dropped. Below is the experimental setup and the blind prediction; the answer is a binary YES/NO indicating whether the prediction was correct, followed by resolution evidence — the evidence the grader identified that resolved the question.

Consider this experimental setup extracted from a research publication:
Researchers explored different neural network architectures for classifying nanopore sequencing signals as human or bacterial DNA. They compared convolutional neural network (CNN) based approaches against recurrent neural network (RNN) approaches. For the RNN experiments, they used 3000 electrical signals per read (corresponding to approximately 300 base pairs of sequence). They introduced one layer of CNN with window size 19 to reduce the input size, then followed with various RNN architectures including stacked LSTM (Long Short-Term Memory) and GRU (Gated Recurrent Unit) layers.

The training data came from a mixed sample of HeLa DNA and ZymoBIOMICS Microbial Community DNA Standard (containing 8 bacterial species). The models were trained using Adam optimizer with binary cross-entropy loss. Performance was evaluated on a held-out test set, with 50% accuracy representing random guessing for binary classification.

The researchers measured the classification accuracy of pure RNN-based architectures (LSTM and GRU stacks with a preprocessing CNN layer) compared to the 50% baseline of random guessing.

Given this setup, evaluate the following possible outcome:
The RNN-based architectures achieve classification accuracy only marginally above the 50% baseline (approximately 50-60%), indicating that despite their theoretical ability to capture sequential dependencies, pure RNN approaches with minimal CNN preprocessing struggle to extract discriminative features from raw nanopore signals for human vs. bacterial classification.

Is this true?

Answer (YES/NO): NO